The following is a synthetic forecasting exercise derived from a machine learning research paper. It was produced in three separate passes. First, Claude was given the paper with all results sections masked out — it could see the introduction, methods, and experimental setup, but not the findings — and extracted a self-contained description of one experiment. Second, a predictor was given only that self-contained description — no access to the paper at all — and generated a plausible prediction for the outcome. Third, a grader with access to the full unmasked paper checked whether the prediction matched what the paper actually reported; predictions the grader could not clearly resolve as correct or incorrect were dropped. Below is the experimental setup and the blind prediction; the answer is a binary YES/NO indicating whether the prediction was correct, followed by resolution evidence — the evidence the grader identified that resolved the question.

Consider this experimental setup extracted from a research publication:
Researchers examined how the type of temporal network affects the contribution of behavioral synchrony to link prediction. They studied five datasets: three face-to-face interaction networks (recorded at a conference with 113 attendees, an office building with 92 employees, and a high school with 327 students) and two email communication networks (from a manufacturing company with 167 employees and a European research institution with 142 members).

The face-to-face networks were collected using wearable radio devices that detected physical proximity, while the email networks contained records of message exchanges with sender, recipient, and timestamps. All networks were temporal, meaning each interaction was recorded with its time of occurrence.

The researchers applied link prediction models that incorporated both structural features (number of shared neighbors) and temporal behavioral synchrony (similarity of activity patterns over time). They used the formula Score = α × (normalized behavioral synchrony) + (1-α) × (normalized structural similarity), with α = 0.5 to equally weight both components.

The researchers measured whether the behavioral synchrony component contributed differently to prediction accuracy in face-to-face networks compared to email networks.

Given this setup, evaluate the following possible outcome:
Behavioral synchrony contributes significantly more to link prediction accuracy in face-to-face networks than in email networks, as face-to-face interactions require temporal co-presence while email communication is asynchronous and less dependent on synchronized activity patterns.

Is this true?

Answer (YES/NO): YES